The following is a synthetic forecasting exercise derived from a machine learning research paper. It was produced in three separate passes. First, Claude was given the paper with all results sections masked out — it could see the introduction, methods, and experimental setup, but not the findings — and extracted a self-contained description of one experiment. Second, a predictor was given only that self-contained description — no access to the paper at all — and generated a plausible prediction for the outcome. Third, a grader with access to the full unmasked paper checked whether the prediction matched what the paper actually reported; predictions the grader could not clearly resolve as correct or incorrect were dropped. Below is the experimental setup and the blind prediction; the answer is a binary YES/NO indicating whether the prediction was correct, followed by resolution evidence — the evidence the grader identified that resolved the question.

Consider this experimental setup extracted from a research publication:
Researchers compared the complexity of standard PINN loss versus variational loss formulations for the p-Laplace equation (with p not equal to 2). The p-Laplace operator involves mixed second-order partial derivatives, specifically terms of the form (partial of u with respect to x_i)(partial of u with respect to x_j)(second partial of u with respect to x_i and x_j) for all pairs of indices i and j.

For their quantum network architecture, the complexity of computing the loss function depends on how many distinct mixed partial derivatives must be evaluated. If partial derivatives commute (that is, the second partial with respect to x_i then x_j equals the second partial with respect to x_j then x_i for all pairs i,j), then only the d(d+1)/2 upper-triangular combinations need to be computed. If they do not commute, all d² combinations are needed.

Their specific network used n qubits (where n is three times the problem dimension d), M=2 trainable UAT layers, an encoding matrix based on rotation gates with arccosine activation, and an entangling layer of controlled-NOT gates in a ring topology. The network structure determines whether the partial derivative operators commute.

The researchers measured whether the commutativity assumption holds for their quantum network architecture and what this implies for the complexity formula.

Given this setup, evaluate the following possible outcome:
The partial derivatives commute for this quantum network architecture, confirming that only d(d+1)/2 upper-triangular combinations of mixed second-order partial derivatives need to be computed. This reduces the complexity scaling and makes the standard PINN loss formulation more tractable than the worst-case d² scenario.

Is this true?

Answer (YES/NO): YES